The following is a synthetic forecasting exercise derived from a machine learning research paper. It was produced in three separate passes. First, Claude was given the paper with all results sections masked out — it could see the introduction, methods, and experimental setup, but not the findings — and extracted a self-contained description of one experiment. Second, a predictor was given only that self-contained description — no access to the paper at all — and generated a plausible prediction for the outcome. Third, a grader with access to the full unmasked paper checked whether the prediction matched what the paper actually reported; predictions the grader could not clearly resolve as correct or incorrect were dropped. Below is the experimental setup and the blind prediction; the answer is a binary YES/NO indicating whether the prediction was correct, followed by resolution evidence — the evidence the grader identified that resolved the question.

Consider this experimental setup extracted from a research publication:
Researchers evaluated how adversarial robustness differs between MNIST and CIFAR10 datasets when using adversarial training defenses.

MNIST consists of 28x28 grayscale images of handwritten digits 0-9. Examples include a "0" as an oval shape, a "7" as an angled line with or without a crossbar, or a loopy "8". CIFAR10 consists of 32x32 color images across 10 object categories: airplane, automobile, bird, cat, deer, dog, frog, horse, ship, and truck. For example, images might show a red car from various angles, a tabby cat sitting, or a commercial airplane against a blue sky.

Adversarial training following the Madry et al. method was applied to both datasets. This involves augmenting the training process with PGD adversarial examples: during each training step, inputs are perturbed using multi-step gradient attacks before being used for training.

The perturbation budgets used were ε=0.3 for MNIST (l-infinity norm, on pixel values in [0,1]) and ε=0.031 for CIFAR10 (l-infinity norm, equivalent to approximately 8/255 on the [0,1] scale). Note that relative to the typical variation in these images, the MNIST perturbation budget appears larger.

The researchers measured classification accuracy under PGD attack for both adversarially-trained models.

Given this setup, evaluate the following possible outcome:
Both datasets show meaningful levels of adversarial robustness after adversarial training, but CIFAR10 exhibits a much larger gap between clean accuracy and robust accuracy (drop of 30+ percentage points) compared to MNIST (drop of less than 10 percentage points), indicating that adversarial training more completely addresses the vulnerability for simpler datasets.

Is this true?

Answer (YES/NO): YES